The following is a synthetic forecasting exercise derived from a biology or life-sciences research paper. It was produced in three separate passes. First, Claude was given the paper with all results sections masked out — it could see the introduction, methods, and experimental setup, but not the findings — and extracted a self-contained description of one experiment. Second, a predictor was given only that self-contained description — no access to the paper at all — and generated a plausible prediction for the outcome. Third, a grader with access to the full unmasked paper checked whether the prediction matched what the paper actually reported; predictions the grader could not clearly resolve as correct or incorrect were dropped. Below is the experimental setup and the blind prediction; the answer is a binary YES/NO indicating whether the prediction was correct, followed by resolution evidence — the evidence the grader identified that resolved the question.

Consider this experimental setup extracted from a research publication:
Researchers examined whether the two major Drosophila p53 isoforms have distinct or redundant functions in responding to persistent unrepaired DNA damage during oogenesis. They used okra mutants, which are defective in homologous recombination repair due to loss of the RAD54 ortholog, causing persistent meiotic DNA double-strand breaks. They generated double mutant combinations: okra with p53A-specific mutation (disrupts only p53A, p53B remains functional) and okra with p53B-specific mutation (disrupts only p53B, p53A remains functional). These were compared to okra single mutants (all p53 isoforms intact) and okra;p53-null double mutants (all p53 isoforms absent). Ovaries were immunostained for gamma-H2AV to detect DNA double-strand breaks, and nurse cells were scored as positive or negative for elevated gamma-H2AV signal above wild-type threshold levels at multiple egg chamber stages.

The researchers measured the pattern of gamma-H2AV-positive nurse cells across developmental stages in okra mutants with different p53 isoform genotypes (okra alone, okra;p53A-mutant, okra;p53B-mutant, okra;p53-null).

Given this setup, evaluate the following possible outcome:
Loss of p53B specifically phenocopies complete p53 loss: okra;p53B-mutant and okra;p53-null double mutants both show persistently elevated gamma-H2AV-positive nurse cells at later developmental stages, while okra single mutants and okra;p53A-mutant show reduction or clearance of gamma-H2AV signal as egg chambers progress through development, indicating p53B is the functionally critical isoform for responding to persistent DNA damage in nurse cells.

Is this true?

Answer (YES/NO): YES